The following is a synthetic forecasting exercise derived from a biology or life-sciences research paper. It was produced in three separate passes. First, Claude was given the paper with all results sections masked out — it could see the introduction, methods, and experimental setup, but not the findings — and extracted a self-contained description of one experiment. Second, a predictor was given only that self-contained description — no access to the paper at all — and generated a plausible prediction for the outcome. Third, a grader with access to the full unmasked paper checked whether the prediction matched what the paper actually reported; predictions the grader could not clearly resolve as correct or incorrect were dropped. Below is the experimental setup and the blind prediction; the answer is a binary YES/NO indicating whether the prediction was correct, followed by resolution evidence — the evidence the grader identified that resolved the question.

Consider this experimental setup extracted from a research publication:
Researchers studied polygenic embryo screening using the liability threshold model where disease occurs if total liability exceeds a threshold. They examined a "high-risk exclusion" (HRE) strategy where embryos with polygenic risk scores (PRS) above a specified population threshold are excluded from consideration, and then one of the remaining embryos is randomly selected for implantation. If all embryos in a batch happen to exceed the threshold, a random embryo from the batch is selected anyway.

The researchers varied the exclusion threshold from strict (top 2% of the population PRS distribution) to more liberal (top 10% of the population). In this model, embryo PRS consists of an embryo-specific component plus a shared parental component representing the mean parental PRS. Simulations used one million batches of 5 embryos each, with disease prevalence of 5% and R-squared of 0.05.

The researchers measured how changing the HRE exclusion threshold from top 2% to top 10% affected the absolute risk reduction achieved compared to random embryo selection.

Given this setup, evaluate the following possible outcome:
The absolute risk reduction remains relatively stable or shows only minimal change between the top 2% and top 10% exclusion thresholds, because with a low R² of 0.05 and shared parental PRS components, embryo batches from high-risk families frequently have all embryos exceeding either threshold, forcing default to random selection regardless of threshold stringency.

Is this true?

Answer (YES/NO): NO